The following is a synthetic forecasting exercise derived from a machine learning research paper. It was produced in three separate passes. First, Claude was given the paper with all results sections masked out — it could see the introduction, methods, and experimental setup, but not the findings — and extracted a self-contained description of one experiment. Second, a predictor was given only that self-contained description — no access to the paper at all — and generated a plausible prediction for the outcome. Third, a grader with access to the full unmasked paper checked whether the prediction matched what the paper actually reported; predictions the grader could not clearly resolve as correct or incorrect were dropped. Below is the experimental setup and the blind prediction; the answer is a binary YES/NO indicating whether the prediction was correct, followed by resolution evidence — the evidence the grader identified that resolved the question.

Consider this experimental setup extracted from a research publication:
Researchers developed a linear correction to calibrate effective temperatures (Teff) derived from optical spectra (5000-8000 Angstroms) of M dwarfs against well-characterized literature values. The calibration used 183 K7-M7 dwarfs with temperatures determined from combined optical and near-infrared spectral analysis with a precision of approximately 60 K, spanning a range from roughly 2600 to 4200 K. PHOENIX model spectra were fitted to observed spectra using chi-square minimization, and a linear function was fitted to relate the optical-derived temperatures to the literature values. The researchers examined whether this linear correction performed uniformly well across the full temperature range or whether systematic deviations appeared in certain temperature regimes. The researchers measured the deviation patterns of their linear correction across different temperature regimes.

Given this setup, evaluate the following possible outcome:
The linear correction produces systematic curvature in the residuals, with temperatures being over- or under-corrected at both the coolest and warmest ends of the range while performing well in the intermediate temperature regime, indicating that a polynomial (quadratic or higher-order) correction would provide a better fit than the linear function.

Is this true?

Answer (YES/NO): NO